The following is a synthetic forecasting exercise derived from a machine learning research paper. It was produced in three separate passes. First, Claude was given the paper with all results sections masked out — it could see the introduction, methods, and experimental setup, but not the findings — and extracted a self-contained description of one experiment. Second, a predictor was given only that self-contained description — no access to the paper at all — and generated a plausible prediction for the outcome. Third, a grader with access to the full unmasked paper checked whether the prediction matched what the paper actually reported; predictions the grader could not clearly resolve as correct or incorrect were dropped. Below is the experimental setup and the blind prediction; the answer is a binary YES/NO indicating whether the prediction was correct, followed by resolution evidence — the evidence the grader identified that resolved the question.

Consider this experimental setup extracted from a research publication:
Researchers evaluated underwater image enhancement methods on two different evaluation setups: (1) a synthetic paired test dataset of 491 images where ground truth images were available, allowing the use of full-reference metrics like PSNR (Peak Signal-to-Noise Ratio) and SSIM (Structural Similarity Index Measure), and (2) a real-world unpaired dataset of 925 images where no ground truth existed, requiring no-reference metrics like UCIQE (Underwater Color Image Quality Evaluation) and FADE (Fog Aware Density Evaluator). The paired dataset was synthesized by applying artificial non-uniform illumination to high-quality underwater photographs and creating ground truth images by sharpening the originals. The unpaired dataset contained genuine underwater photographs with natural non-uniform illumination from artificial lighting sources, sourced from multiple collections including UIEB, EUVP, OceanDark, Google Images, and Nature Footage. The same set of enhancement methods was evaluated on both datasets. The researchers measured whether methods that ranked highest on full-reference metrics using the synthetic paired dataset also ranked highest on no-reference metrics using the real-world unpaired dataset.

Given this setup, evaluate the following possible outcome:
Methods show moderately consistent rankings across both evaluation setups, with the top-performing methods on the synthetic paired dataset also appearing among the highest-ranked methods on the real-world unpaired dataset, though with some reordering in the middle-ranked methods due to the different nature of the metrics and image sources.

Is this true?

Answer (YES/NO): YES